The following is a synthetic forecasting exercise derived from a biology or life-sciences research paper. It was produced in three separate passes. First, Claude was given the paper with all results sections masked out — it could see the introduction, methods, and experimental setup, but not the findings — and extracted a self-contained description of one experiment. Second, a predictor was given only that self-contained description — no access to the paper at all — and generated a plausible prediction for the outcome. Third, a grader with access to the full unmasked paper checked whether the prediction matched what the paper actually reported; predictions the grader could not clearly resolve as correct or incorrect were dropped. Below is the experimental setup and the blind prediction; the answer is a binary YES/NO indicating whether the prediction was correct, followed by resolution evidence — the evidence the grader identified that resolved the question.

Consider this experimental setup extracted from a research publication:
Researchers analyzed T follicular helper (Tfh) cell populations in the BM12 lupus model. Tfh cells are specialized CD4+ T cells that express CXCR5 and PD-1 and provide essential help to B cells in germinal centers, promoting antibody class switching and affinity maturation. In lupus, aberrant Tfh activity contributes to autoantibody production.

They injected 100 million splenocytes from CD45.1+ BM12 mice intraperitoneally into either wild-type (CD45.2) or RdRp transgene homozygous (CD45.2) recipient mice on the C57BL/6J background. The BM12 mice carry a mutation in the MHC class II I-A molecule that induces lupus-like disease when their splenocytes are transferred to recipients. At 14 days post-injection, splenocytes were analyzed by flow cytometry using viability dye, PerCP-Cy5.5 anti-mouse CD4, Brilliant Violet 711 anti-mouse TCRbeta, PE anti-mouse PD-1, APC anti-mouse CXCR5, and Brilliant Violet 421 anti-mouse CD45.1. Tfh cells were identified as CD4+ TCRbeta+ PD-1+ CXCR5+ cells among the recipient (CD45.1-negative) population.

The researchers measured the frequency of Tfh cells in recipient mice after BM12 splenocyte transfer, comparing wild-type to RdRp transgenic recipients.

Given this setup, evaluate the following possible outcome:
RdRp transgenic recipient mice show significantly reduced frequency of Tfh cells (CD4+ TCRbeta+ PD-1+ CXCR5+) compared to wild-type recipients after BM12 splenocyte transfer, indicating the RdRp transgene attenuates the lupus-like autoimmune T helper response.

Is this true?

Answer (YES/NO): YES